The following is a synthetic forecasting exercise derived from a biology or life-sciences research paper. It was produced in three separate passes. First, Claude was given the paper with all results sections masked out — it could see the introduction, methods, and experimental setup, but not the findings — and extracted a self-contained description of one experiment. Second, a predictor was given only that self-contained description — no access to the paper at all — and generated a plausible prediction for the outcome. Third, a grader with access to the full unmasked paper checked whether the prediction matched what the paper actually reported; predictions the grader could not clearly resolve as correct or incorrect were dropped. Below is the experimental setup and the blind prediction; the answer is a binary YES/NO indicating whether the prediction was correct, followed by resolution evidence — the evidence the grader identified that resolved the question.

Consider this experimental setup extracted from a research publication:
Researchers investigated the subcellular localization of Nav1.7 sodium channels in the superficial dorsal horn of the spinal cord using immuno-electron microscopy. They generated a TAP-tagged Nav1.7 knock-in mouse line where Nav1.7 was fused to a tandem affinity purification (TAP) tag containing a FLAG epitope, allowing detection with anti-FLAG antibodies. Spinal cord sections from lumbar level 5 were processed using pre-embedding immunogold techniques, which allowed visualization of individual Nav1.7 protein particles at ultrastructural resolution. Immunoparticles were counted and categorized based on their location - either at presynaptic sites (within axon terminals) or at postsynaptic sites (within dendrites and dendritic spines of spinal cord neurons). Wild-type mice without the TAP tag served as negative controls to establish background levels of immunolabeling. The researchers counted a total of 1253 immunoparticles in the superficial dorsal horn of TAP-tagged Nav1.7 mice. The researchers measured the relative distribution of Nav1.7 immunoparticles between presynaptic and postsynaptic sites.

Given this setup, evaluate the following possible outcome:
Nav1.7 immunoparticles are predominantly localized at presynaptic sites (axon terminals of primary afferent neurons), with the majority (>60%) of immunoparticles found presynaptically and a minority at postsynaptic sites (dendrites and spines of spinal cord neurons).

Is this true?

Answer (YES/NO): NO